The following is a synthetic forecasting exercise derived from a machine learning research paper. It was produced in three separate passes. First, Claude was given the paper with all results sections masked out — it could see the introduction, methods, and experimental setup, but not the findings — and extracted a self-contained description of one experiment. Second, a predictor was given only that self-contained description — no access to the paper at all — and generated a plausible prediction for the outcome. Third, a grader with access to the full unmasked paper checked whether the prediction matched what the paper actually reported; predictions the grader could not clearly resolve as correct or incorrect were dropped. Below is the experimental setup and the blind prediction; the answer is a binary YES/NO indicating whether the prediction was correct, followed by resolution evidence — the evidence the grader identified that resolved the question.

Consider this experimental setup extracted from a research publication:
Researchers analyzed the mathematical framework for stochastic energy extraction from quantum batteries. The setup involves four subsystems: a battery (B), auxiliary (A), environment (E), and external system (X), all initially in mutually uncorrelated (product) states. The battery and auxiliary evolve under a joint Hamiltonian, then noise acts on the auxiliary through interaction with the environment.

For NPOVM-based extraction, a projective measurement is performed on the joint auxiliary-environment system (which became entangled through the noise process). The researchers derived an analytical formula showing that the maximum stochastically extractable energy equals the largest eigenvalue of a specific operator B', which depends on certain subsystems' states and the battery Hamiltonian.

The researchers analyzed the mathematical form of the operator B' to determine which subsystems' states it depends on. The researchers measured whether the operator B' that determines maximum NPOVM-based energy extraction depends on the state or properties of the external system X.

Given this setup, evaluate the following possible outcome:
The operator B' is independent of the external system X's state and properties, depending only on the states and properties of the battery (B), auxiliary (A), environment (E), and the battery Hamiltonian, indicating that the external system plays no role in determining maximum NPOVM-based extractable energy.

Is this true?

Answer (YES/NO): YES